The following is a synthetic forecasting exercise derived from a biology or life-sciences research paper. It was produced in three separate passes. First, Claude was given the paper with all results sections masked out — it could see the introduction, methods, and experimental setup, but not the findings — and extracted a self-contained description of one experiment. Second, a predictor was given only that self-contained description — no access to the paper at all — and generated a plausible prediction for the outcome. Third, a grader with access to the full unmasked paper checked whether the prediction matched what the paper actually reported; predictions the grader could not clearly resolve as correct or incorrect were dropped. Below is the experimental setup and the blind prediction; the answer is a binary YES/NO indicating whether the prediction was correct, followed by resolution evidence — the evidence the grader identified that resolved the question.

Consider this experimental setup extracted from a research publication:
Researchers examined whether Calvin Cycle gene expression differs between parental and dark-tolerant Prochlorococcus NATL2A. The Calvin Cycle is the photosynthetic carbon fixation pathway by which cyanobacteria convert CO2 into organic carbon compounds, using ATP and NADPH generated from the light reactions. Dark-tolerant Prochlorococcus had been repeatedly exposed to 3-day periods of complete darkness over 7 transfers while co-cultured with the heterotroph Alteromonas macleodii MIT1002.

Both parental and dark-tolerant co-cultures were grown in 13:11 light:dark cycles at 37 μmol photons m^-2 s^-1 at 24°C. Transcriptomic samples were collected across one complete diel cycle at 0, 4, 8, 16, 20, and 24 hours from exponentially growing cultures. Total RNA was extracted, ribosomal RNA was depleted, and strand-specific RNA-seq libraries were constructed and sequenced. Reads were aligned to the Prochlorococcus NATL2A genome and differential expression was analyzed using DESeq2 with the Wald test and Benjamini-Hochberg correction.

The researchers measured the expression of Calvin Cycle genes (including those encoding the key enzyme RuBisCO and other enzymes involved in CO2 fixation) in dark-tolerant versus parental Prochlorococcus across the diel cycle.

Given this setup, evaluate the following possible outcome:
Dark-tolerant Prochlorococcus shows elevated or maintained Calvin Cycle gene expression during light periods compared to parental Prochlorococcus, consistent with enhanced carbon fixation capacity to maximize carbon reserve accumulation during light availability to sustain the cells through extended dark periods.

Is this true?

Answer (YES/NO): NO